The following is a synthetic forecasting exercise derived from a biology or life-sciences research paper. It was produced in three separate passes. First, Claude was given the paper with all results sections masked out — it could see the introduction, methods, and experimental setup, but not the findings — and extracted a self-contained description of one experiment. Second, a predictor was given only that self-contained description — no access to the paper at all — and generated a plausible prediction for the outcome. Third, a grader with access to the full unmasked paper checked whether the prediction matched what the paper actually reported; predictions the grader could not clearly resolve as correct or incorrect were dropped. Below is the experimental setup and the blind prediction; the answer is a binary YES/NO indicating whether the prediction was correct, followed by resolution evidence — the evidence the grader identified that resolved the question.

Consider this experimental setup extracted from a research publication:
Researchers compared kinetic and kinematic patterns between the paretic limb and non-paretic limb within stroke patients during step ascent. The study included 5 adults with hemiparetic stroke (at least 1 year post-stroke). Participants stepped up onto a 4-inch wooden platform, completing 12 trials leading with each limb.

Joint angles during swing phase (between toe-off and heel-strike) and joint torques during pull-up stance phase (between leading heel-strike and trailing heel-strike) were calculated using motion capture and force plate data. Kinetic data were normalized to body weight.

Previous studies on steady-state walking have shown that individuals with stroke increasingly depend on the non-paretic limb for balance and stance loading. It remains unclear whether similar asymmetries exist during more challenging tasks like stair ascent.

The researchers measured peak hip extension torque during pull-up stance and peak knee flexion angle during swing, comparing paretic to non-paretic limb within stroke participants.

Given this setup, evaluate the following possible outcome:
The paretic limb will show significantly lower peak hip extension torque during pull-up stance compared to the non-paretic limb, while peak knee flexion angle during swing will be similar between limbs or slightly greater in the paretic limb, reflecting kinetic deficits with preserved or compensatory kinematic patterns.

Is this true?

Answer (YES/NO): NO